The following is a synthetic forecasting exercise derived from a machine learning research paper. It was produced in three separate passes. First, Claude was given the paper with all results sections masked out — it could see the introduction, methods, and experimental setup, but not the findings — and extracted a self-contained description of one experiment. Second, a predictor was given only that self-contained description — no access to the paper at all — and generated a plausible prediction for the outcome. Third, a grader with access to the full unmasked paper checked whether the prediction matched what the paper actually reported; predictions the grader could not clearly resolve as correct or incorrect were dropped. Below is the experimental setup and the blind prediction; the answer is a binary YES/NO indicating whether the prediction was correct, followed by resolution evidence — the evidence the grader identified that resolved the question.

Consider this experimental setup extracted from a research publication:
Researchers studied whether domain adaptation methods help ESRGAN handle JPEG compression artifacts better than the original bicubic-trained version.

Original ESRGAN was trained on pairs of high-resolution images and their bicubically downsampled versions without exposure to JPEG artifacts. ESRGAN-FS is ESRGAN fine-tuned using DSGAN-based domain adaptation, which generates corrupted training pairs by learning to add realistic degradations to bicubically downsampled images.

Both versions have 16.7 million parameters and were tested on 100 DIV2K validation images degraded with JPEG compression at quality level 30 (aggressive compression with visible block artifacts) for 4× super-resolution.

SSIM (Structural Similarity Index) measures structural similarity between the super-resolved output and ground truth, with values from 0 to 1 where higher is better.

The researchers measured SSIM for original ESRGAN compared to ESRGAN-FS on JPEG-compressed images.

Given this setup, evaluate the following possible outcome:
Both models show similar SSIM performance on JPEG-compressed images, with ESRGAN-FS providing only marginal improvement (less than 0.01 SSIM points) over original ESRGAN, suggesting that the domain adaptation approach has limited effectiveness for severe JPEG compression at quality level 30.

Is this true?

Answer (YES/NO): NO